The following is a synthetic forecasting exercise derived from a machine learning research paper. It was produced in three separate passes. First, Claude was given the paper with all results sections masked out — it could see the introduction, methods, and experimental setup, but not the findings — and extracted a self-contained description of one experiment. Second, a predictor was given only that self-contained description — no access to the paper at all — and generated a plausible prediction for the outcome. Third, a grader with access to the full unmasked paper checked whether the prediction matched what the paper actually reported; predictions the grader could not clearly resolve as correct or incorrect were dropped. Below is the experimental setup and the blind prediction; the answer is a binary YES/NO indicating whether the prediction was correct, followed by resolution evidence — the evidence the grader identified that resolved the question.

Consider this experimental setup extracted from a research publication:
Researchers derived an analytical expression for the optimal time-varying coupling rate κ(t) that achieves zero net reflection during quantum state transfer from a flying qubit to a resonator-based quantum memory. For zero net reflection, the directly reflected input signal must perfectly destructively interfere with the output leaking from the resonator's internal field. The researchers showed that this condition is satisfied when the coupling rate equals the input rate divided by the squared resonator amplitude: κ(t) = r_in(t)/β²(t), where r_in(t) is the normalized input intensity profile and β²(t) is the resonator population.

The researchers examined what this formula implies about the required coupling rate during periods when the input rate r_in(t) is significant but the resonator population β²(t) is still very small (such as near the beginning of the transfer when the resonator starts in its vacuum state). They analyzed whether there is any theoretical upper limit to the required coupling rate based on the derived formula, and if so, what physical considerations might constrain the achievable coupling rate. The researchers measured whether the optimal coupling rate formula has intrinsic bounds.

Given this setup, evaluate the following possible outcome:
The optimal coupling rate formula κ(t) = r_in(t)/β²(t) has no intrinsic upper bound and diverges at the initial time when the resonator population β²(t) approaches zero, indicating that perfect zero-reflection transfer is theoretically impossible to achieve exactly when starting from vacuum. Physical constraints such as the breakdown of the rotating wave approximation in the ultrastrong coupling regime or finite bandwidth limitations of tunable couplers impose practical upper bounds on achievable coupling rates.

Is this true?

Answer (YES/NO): YES